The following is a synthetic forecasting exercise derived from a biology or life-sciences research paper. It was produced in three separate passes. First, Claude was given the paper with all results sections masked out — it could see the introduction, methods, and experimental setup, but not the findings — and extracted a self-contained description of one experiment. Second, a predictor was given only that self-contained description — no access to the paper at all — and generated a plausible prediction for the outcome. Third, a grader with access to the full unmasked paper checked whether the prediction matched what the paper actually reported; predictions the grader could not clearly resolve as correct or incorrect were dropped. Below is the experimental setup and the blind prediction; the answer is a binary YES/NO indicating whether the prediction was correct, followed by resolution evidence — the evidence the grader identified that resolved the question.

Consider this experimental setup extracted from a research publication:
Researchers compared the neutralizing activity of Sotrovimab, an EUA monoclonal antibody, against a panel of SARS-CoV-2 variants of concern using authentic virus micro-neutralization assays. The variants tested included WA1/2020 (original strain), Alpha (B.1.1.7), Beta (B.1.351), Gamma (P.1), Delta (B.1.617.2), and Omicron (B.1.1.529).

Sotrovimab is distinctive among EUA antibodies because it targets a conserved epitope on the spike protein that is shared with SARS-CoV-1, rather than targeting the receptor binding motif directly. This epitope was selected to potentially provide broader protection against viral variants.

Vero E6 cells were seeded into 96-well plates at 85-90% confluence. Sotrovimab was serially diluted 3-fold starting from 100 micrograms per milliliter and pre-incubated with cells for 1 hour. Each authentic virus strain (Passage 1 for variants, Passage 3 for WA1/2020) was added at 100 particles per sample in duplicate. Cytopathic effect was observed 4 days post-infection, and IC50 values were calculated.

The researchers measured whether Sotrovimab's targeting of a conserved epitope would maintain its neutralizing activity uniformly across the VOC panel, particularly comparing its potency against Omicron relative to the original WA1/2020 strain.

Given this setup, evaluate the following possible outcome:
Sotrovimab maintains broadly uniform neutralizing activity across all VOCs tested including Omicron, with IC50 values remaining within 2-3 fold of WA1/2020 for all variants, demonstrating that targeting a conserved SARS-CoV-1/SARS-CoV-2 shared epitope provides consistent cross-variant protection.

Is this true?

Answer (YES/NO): NO